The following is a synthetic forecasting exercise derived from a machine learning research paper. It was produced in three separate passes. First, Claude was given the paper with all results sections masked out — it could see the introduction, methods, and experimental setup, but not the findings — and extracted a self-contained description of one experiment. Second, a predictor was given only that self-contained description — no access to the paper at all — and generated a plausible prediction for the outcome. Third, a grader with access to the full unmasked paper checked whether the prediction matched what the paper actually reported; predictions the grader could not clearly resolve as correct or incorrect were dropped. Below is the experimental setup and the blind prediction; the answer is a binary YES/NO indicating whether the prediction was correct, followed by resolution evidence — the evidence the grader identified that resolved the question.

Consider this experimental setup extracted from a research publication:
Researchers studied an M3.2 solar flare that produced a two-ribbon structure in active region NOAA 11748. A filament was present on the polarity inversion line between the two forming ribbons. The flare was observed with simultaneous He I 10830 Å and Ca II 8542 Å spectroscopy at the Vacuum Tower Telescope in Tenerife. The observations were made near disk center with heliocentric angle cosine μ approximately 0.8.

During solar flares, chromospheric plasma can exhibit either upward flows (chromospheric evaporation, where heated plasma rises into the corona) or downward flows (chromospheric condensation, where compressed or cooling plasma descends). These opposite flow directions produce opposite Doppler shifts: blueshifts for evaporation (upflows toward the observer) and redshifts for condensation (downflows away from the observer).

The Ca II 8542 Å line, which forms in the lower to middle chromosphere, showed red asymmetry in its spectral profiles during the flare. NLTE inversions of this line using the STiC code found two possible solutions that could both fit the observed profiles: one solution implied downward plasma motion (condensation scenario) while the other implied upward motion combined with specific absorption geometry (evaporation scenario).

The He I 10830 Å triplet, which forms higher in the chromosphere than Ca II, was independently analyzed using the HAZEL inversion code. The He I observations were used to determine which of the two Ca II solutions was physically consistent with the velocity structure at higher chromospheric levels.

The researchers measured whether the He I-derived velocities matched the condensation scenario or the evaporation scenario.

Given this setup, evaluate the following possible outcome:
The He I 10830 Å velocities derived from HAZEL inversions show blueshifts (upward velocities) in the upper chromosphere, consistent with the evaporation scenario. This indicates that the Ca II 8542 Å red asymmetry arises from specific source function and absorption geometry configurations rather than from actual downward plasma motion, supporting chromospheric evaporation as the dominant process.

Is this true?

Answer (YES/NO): NO